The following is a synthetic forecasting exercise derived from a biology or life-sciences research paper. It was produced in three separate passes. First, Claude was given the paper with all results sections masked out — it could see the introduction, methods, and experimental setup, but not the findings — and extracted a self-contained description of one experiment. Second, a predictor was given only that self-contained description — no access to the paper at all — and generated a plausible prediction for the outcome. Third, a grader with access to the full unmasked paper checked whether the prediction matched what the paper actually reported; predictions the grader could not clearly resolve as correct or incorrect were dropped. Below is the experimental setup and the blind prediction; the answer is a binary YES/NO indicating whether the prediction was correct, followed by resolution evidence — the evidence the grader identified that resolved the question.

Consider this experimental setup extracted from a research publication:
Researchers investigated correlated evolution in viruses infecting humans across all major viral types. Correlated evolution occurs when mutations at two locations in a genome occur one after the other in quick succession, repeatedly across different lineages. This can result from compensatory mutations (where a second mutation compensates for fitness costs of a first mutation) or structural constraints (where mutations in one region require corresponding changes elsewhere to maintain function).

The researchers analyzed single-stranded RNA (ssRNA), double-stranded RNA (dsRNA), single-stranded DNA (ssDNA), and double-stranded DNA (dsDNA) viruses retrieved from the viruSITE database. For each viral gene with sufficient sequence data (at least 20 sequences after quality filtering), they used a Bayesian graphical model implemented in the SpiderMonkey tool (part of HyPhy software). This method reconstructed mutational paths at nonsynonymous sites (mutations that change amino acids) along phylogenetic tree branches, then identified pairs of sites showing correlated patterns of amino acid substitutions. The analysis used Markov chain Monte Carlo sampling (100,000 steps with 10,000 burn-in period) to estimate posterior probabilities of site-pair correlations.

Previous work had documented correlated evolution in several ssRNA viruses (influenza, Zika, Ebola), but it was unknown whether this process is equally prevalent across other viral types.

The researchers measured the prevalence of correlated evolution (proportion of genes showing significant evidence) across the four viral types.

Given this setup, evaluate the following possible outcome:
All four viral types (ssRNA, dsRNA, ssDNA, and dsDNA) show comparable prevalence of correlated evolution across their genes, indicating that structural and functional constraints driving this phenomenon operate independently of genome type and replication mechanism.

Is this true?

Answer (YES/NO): NO